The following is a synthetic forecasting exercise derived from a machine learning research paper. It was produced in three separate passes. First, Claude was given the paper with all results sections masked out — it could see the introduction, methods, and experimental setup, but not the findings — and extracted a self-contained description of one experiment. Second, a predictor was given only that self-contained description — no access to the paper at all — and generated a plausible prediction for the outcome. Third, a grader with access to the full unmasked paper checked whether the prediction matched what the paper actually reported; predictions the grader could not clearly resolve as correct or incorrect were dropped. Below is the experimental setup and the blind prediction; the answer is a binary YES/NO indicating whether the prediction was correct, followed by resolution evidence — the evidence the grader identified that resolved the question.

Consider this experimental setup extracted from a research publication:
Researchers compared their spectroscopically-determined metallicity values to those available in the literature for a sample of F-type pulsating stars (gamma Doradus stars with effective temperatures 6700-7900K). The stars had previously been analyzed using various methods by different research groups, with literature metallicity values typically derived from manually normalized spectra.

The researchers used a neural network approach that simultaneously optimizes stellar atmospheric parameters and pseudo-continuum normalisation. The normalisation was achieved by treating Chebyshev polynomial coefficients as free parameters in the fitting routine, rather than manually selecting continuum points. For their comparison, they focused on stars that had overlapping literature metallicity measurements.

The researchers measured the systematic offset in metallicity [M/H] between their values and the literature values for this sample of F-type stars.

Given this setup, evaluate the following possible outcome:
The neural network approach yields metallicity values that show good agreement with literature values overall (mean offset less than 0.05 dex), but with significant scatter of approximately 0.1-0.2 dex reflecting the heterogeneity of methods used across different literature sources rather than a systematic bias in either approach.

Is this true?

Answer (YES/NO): NO